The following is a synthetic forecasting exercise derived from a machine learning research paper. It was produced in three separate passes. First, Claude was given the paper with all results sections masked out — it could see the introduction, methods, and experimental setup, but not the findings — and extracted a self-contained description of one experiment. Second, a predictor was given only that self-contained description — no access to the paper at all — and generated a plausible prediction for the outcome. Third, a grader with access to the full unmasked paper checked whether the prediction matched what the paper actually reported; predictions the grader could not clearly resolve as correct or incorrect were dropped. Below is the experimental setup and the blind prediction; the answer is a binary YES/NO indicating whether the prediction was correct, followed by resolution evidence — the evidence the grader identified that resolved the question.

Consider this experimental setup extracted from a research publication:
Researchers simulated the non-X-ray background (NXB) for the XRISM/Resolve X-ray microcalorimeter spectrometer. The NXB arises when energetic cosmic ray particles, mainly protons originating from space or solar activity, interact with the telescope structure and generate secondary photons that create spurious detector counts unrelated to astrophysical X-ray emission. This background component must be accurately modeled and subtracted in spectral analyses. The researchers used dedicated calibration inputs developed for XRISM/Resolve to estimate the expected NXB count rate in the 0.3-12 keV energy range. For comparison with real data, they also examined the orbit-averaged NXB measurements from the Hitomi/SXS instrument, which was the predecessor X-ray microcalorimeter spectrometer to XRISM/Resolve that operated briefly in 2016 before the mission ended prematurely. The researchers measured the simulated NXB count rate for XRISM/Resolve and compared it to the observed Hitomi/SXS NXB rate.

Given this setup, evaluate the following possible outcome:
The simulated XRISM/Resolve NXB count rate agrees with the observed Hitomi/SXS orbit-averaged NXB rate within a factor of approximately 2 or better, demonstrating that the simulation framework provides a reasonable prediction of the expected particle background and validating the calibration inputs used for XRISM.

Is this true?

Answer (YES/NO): YES